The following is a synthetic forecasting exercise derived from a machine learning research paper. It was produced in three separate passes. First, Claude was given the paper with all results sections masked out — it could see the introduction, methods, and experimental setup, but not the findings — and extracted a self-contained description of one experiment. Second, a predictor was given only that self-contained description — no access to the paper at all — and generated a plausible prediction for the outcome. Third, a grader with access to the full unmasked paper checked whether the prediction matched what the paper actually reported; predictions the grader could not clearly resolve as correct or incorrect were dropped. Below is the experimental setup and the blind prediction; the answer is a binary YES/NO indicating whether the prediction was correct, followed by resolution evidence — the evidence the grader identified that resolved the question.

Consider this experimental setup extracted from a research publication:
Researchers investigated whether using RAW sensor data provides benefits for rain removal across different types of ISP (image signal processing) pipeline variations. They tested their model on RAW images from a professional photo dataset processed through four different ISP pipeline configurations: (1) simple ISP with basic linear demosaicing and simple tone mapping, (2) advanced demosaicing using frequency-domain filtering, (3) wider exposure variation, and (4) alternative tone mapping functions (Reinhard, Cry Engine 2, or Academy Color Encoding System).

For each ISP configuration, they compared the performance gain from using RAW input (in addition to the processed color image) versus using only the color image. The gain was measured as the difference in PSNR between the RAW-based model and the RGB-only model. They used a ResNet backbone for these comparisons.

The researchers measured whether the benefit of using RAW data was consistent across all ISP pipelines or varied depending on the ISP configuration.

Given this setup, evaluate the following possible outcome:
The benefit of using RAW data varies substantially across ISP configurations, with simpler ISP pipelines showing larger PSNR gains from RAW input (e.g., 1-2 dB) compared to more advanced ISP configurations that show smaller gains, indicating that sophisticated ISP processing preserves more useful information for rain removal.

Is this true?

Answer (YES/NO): NO